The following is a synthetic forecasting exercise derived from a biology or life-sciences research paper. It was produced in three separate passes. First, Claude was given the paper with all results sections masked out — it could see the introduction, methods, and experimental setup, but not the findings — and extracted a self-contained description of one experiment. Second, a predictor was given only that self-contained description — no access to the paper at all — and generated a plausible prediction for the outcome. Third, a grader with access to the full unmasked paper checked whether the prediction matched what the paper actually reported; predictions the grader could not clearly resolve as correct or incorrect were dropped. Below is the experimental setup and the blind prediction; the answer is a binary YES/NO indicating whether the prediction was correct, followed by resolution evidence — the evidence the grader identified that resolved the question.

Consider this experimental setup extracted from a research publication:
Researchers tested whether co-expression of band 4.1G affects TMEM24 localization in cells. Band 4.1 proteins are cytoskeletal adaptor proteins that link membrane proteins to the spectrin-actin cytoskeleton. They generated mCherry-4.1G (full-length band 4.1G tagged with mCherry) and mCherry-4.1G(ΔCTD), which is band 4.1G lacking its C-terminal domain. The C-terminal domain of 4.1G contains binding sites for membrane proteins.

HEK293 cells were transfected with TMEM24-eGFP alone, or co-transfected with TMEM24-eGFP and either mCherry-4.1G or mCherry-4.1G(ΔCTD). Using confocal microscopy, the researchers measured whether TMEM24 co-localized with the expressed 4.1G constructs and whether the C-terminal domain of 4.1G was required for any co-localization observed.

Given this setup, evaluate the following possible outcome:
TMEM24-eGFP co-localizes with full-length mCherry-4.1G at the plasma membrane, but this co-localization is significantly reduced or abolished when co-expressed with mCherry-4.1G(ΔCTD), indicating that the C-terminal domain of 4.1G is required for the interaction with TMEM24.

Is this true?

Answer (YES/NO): YES